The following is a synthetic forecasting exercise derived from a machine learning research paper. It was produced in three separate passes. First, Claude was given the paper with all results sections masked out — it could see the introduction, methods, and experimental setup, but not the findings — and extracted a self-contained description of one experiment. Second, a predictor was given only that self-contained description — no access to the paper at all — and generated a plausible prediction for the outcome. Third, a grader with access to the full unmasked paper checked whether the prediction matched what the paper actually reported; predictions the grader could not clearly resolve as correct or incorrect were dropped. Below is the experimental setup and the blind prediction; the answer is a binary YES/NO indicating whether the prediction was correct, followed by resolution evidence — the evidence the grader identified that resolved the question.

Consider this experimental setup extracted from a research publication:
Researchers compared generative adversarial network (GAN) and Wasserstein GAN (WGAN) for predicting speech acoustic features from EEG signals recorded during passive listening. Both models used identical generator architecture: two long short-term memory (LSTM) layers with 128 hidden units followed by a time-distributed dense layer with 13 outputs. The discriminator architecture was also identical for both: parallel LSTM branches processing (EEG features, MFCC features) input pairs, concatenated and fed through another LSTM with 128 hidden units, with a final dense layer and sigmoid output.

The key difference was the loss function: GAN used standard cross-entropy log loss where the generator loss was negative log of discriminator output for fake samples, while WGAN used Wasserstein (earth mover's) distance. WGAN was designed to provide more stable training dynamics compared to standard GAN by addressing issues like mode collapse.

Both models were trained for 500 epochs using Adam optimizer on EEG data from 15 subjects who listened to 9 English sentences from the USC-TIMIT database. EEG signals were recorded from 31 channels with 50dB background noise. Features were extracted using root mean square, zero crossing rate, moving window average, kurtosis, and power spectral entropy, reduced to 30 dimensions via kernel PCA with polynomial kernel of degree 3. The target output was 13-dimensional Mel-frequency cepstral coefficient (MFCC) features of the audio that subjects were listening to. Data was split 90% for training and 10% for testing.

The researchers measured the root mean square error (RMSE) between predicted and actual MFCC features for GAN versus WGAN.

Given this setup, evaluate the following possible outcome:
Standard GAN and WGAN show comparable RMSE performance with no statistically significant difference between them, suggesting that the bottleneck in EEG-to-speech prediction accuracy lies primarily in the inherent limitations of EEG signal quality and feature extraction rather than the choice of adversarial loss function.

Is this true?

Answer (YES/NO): NO